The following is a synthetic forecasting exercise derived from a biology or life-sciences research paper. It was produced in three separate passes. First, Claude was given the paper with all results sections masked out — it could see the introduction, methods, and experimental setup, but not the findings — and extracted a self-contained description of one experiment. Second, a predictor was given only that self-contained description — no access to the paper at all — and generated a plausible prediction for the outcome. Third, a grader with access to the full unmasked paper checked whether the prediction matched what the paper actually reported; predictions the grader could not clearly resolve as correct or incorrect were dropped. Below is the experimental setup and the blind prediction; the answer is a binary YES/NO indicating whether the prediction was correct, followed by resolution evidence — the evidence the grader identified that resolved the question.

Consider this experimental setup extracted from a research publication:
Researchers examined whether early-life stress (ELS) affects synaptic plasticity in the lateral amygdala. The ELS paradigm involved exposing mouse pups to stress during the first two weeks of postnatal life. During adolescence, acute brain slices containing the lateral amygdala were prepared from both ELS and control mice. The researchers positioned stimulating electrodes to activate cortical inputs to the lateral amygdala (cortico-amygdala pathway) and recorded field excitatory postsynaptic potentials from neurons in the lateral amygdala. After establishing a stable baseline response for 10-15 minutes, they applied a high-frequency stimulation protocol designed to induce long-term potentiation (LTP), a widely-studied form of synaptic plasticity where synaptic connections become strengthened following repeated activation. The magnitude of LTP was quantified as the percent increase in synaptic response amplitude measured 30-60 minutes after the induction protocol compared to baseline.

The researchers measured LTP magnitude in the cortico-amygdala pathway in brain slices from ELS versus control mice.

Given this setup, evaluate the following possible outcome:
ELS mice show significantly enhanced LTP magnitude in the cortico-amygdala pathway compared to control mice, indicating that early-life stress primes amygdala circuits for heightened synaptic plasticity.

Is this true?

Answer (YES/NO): NO